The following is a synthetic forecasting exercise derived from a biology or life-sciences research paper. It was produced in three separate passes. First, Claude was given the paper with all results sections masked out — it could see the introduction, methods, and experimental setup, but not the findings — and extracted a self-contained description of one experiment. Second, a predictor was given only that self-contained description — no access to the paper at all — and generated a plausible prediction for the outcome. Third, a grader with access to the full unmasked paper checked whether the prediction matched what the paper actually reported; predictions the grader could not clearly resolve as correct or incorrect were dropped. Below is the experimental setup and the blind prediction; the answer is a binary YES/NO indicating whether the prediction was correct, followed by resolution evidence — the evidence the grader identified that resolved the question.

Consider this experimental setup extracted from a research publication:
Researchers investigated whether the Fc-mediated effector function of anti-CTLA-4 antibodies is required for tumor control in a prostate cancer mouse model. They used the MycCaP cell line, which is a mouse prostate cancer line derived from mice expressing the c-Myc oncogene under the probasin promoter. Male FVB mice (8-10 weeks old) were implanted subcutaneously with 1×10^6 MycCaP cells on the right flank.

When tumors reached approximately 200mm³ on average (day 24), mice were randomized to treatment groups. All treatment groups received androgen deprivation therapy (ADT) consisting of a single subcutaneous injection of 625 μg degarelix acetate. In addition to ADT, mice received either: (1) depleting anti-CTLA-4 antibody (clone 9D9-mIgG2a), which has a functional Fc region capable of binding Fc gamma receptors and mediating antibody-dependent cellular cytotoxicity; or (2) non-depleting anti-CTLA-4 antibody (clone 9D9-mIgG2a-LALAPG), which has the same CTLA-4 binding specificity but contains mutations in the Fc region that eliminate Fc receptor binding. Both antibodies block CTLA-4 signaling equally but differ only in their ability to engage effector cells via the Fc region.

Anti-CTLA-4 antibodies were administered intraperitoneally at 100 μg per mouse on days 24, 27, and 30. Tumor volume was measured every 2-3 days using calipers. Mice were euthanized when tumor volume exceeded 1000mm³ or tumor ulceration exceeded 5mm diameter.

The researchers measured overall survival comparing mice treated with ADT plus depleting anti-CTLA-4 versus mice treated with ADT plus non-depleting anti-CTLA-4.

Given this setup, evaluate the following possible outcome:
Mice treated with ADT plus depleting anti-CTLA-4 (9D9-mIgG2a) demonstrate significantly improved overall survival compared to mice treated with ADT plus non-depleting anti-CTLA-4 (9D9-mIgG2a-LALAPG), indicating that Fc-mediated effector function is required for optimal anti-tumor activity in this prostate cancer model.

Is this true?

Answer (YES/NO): YES